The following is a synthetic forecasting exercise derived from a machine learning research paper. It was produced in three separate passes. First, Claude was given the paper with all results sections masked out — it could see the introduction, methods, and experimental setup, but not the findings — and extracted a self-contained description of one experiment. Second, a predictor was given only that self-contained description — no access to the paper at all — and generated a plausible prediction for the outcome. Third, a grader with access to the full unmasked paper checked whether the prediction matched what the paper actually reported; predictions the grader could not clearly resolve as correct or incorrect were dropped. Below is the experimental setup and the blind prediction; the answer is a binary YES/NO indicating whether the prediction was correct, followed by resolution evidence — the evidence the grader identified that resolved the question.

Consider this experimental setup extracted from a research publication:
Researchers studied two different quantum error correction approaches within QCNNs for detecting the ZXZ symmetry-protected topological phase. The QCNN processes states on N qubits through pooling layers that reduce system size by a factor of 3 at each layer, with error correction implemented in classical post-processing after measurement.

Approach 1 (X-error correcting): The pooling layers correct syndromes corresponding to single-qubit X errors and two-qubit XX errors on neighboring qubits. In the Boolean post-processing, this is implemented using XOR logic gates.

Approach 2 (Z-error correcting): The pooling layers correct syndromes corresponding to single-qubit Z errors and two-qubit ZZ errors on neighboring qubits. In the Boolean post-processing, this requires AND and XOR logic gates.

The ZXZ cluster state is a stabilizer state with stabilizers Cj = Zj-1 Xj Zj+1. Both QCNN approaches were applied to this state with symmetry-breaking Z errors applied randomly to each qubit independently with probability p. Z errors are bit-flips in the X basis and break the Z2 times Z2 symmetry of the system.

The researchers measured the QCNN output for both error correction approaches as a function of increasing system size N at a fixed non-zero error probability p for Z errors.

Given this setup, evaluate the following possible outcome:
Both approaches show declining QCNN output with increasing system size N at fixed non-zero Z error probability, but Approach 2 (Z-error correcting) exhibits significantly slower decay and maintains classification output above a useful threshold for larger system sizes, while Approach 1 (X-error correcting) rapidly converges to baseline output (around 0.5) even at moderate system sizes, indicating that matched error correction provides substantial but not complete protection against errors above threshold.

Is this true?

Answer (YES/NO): NO